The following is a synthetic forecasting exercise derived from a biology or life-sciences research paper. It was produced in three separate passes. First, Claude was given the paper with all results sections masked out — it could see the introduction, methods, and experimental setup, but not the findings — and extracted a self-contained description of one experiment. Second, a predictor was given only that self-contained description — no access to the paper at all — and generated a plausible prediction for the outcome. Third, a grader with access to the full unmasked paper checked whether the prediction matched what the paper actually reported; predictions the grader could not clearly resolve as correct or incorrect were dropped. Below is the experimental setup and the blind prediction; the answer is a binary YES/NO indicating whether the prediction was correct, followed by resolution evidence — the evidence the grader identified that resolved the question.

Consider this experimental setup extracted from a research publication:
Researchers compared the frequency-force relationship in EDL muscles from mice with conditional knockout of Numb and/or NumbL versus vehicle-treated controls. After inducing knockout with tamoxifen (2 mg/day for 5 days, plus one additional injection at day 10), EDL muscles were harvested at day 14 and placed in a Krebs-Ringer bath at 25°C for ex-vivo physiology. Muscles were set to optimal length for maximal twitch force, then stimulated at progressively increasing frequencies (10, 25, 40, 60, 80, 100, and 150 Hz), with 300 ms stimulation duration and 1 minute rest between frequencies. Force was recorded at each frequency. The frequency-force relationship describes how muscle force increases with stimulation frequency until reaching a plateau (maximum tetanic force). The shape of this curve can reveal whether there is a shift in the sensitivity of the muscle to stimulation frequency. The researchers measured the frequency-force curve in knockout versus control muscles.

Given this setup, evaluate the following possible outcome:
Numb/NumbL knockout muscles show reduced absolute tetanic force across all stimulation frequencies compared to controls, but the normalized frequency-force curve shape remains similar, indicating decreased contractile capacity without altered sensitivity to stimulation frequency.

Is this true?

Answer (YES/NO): YES